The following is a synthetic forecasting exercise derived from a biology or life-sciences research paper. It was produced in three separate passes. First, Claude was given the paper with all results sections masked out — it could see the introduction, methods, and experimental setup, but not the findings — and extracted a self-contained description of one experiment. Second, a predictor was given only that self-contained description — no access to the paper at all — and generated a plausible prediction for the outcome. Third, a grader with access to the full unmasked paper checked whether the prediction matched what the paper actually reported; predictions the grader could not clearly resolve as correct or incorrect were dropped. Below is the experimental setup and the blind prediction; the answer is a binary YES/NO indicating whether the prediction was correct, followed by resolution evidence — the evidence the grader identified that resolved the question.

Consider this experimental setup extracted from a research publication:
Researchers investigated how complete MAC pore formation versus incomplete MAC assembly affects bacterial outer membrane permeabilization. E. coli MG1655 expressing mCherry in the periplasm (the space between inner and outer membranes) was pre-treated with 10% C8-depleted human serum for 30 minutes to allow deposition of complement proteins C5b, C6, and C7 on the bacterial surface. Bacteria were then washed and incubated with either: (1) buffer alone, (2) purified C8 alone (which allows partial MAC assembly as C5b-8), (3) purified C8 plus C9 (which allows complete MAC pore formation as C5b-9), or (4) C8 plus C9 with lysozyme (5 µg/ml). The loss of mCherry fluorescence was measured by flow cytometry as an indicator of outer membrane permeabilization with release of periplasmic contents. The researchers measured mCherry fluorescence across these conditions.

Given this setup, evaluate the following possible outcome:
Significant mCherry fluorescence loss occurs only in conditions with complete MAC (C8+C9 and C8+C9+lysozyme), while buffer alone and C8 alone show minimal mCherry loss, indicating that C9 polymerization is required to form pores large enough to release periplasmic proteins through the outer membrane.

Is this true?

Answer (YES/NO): YES